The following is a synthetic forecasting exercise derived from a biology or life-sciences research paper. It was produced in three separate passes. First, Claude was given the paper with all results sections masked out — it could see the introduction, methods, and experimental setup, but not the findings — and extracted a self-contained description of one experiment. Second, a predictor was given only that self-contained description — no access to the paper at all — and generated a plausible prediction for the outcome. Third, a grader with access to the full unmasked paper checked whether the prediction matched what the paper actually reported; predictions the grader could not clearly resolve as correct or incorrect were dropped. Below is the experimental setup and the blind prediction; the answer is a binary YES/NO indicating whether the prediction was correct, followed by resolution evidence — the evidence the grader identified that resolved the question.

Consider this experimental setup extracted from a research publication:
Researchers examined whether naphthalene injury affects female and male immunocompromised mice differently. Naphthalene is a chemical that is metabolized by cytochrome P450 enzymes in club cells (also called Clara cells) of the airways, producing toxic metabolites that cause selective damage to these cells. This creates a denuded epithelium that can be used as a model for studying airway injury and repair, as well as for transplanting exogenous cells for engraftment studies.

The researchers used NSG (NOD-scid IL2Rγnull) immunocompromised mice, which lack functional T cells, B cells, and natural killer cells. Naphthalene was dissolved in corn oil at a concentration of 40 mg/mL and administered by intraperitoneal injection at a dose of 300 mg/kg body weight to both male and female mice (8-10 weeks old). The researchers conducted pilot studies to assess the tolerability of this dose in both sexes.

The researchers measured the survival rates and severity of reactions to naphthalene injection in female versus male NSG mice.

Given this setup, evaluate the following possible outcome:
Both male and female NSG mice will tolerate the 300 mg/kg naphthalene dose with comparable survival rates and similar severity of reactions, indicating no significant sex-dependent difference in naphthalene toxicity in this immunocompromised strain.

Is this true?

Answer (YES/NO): NO